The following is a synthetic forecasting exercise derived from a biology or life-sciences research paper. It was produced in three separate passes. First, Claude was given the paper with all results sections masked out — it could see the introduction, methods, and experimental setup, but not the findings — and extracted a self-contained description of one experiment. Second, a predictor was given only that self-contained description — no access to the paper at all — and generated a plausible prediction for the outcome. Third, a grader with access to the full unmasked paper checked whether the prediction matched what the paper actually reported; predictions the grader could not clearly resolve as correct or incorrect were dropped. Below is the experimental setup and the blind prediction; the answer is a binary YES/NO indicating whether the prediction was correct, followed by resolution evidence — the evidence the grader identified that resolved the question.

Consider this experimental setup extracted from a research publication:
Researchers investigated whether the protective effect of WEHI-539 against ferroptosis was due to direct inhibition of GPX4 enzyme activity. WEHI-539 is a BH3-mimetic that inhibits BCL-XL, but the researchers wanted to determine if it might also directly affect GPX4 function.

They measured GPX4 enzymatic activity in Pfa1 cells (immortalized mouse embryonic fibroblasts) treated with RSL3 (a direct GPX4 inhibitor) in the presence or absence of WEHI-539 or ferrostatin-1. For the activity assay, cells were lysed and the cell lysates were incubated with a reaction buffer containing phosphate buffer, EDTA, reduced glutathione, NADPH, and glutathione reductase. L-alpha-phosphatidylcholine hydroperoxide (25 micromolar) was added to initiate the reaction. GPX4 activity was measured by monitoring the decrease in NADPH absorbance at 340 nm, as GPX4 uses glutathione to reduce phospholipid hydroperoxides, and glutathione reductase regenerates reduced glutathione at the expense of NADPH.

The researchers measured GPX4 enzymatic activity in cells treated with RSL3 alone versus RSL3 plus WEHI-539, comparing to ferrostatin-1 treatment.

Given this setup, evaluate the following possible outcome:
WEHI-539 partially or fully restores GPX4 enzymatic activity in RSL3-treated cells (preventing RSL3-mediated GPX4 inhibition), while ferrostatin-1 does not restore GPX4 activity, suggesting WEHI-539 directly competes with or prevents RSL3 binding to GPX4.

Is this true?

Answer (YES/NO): NO